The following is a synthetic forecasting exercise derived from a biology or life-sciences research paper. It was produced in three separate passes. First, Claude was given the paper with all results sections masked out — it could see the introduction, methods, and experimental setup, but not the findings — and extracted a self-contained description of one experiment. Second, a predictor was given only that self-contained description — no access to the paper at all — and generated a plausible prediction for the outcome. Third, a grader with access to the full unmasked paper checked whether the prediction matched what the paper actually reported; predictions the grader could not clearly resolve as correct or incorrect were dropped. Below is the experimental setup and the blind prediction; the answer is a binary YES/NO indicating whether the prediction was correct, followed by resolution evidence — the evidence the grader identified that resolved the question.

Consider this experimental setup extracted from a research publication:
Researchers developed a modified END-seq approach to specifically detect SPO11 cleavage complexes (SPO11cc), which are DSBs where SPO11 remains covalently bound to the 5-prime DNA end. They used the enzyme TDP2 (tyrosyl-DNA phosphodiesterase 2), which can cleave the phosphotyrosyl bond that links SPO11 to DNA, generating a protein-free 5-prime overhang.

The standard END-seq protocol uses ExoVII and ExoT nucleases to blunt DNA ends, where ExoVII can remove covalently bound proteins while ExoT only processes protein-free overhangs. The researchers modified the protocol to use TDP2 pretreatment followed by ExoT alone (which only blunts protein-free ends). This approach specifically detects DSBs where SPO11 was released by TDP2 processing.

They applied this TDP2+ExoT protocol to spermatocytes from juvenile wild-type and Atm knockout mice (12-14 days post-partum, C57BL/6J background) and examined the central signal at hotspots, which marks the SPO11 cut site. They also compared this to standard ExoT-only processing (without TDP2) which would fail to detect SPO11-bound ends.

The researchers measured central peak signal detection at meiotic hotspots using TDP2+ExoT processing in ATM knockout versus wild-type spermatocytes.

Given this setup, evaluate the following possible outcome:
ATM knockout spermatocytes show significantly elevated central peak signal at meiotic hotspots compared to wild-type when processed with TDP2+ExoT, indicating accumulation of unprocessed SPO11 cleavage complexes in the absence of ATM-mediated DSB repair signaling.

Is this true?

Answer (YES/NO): YES